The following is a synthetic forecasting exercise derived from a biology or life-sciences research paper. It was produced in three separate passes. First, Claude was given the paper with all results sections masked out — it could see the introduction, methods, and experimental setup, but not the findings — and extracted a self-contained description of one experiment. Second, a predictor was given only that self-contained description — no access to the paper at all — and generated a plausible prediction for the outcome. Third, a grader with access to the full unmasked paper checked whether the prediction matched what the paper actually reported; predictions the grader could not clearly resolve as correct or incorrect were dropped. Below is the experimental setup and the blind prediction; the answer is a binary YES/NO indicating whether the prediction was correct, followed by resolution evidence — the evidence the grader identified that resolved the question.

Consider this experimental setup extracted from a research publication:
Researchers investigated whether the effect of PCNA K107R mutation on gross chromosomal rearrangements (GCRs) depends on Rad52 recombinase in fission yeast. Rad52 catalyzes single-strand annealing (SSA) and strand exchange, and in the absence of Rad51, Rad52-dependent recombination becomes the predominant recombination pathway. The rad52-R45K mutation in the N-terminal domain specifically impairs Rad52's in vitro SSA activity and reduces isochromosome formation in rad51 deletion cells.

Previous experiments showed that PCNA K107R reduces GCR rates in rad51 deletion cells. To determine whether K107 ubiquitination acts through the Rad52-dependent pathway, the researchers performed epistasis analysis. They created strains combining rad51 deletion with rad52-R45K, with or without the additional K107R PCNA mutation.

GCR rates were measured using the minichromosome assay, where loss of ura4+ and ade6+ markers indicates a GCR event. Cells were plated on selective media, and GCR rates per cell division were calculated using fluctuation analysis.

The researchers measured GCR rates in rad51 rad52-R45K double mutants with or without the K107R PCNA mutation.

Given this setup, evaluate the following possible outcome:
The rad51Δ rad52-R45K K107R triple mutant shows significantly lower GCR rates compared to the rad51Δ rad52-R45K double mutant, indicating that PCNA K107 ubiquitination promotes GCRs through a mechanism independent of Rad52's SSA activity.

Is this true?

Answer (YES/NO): NO